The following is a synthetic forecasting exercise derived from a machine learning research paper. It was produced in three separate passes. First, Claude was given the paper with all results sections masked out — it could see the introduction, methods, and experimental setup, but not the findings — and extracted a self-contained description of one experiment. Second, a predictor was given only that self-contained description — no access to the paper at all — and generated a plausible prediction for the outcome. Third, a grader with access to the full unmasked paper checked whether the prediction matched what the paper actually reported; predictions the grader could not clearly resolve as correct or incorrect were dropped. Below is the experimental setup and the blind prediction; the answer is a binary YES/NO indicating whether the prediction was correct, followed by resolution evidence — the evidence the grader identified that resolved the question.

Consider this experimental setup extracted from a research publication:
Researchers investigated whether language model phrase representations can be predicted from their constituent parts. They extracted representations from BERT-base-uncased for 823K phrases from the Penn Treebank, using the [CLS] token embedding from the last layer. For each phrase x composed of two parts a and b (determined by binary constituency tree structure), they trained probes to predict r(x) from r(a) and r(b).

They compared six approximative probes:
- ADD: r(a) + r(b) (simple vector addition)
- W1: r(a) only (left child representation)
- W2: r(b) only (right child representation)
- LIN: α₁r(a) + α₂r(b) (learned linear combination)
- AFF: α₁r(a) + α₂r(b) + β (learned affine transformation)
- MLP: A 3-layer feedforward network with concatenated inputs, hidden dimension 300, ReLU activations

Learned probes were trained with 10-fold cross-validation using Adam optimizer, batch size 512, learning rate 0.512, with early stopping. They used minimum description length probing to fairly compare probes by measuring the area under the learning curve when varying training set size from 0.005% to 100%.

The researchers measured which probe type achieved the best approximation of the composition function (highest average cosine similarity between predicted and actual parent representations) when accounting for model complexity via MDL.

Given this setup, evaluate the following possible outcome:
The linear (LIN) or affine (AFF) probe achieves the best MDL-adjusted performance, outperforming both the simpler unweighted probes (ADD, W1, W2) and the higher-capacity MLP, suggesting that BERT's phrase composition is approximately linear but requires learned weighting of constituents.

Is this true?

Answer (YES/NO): YES